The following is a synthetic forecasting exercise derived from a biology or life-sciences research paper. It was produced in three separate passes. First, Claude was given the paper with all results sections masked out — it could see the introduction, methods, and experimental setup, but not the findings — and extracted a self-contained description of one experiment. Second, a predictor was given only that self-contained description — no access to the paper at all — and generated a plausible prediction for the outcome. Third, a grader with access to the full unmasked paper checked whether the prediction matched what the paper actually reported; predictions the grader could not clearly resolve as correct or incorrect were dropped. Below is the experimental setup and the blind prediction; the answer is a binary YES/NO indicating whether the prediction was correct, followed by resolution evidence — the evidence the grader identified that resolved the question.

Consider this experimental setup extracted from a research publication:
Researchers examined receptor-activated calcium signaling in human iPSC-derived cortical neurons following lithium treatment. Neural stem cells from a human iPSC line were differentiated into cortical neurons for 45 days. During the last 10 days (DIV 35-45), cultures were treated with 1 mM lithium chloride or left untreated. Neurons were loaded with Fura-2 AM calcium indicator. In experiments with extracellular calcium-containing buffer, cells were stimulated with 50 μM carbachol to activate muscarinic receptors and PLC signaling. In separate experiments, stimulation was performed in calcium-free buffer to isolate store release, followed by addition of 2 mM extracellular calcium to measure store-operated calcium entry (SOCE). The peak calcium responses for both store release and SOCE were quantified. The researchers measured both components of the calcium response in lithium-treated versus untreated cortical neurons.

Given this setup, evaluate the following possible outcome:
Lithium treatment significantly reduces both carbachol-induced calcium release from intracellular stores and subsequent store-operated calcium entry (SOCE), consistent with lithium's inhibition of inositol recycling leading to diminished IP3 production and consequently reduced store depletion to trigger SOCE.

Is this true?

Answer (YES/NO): YES